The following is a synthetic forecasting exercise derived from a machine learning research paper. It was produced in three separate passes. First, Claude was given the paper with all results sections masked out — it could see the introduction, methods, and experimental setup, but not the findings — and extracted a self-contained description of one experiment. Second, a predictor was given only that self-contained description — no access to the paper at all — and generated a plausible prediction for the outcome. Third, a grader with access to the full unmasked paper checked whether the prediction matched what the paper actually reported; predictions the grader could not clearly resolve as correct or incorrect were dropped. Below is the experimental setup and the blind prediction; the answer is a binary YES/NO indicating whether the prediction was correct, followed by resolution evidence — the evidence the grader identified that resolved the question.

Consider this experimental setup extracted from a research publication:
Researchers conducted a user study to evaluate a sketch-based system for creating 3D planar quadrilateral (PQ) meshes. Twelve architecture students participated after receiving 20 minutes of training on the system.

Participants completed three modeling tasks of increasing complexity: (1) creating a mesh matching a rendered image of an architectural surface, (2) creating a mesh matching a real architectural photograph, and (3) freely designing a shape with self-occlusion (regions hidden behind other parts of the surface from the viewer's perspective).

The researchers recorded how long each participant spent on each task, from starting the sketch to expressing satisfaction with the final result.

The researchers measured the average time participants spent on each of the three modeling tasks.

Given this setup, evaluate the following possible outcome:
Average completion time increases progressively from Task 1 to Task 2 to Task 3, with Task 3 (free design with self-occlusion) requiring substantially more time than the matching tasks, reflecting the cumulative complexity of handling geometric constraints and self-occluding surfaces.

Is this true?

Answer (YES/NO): NO